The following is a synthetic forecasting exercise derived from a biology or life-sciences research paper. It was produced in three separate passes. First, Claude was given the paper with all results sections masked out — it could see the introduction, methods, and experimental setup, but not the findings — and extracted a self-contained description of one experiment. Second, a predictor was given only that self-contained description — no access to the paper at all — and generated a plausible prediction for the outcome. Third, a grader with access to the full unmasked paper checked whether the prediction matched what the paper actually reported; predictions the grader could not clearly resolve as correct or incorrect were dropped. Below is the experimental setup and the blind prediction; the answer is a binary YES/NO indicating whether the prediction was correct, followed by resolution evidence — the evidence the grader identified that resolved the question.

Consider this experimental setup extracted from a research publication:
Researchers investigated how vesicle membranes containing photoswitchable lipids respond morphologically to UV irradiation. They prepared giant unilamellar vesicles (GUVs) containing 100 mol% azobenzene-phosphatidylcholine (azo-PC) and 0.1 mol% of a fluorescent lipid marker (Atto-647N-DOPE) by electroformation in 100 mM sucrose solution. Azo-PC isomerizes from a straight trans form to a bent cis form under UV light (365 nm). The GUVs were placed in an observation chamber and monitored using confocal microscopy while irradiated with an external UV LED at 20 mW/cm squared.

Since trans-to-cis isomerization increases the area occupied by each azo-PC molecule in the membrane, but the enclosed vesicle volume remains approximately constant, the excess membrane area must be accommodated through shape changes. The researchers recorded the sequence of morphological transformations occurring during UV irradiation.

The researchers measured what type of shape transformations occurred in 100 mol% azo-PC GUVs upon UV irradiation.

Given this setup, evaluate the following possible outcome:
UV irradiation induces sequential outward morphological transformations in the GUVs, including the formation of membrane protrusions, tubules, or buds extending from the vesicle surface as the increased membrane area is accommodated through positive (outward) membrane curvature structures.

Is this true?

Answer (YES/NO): YES